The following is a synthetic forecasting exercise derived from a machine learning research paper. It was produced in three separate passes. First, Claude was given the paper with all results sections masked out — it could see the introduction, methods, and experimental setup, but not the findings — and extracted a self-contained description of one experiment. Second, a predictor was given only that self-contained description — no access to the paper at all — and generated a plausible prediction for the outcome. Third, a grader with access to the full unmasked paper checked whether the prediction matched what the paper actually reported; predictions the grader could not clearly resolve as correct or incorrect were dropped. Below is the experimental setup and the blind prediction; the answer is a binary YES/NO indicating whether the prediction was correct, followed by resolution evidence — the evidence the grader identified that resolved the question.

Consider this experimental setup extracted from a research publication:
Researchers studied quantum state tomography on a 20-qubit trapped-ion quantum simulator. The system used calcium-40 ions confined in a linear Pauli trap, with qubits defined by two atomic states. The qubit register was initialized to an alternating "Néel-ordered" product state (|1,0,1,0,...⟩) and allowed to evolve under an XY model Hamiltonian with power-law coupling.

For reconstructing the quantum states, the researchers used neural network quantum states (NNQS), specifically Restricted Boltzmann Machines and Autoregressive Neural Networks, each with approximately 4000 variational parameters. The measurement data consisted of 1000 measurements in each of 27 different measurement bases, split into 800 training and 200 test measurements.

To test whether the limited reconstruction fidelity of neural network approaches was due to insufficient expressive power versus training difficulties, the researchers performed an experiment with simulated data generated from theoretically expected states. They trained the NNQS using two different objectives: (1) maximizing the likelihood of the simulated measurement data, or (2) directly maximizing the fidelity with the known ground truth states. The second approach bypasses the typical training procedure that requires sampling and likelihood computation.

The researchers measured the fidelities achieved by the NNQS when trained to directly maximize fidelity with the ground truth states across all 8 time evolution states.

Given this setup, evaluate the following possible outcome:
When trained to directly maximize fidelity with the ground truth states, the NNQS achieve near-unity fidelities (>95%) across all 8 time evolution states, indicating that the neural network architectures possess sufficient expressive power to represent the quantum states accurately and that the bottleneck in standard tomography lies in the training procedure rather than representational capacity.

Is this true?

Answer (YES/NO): YES